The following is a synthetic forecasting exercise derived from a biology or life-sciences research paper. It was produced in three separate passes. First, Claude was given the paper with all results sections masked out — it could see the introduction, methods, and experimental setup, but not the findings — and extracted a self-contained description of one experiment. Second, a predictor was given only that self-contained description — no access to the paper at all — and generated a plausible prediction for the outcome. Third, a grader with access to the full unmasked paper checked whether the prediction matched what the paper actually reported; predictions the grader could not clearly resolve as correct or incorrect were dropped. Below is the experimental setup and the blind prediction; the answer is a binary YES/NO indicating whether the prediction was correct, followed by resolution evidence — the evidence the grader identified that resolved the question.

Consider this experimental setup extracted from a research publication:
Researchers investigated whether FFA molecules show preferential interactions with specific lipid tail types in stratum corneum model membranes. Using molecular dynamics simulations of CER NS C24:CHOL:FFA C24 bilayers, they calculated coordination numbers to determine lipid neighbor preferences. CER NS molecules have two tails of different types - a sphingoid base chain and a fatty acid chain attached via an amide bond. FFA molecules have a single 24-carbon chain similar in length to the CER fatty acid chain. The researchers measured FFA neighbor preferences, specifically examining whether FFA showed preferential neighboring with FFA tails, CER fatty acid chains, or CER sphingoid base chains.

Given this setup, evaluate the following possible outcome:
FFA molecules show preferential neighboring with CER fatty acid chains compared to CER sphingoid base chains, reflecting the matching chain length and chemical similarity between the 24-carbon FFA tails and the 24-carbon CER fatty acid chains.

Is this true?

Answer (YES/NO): YES